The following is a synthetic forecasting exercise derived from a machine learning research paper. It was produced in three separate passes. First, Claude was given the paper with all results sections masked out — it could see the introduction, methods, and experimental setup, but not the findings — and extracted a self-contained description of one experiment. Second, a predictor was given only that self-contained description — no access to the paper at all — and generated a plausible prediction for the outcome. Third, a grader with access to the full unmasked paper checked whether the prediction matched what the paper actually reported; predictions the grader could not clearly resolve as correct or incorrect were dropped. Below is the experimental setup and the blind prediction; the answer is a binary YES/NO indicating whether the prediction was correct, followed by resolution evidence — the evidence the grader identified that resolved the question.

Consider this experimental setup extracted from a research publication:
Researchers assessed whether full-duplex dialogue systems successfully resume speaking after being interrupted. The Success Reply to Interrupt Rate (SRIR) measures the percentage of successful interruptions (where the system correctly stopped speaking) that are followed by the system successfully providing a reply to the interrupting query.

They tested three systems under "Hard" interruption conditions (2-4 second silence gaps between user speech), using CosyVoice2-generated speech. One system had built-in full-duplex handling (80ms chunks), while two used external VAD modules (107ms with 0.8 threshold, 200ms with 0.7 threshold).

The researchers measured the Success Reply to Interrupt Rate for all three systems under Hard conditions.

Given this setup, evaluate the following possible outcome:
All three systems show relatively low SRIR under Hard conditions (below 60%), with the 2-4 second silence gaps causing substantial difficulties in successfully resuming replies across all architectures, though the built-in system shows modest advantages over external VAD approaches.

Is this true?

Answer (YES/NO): NO